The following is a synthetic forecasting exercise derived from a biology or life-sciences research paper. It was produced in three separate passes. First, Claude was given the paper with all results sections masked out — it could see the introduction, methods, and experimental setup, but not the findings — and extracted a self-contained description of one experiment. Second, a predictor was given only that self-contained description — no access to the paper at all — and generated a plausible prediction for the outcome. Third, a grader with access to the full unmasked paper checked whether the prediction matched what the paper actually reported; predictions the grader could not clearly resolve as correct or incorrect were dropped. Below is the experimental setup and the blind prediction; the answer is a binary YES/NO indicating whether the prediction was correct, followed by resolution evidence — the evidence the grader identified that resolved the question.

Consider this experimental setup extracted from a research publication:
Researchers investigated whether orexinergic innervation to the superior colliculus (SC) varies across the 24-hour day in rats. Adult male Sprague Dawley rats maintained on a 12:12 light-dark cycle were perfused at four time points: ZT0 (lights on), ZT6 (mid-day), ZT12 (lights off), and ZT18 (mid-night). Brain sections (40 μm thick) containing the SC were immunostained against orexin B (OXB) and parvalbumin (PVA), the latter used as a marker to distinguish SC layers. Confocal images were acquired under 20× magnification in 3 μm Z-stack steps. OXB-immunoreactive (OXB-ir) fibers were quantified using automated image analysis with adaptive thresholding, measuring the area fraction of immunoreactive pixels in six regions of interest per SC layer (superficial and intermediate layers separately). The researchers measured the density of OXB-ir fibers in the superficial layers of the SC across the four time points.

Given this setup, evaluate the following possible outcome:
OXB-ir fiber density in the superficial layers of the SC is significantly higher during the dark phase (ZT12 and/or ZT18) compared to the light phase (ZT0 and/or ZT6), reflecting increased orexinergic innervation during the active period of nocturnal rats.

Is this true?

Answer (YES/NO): YES